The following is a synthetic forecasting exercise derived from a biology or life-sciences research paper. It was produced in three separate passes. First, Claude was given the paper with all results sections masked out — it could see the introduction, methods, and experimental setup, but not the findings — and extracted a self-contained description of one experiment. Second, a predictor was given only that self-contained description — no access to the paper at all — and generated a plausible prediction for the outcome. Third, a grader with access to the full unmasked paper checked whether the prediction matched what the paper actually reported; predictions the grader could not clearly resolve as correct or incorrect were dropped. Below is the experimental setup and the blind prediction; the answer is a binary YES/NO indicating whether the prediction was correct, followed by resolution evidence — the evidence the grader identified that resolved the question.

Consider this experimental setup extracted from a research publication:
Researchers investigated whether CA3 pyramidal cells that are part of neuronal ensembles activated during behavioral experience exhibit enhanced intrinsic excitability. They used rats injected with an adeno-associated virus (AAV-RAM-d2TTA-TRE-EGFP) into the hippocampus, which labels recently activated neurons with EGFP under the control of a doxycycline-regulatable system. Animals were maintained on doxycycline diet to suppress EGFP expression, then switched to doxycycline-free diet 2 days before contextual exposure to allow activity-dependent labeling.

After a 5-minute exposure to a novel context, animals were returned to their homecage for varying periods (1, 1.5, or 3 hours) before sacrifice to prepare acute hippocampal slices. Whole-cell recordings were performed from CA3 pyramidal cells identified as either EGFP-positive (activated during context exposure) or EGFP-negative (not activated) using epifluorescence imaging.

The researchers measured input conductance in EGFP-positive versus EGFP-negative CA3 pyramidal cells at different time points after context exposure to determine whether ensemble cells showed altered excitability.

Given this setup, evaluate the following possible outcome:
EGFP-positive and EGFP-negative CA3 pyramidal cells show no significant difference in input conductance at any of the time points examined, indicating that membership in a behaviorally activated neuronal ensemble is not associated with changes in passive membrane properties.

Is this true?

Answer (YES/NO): NO